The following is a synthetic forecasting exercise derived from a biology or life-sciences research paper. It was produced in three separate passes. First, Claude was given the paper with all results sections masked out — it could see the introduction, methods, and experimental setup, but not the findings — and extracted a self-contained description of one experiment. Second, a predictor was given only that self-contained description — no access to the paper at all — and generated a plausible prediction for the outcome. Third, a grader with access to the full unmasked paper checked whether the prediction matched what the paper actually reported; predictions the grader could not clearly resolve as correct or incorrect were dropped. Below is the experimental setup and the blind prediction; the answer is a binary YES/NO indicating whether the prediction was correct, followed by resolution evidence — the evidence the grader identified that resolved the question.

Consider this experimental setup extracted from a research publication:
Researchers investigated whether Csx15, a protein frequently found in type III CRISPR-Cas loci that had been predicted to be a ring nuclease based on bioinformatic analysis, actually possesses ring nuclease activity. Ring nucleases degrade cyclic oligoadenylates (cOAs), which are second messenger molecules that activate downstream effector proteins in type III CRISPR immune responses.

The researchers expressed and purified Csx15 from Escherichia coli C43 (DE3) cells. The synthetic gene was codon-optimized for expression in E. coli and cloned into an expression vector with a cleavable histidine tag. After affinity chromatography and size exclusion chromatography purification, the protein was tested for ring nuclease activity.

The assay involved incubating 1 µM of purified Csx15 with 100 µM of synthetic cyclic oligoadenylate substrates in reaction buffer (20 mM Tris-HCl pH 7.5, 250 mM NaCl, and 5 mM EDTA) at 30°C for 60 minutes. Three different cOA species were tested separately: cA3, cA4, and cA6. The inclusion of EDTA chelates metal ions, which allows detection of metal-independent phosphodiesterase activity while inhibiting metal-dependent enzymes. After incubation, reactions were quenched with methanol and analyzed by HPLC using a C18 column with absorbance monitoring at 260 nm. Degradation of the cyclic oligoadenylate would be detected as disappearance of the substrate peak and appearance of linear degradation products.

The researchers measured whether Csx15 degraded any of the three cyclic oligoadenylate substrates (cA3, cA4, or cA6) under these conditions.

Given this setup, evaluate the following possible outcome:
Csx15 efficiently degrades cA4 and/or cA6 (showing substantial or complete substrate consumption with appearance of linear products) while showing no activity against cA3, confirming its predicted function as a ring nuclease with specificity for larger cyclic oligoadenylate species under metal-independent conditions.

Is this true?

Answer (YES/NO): NO